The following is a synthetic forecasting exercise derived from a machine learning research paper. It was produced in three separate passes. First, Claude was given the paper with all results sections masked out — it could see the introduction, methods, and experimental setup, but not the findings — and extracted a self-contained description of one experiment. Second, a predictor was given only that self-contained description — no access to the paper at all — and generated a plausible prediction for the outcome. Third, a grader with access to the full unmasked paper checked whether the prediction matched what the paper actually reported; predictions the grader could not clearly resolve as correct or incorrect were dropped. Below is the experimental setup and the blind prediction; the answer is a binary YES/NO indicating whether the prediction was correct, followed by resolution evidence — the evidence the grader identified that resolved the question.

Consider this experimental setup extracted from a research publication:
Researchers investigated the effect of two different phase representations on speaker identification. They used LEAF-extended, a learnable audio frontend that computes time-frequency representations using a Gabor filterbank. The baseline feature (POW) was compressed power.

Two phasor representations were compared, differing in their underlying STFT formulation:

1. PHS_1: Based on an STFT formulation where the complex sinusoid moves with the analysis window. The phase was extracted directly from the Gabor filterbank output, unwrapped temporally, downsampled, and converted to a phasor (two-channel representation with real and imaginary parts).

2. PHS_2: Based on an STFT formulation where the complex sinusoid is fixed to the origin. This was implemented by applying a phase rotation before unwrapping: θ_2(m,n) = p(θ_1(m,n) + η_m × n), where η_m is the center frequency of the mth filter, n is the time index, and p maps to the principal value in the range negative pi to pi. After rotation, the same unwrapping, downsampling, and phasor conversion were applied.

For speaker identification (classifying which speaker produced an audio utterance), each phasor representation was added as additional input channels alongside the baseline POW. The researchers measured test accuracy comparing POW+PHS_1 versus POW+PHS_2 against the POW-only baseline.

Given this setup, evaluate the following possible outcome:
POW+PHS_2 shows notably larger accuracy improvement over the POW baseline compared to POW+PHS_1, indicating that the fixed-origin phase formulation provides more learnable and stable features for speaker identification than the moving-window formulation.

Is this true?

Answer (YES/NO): YES